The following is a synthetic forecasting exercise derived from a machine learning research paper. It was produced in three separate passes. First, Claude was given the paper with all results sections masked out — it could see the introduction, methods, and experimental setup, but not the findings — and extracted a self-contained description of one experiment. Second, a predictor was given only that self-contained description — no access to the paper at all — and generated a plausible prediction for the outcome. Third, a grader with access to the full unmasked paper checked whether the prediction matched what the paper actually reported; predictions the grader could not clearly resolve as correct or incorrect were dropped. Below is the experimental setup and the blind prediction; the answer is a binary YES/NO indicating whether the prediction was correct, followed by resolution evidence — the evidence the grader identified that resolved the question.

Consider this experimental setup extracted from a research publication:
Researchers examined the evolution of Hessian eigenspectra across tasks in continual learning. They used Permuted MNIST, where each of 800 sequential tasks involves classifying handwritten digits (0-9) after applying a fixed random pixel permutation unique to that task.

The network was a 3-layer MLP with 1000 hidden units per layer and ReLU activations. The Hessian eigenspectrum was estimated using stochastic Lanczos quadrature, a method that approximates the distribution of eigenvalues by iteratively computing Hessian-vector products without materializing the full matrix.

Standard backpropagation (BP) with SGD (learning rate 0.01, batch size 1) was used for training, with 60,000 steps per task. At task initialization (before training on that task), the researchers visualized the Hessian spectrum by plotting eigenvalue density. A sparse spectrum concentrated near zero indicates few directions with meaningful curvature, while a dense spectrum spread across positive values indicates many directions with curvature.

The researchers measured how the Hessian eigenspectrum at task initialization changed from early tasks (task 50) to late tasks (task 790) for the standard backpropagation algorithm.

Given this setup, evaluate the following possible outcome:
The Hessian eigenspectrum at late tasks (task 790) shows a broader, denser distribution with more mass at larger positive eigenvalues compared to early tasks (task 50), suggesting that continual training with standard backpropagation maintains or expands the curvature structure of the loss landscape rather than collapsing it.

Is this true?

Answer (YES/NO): NO